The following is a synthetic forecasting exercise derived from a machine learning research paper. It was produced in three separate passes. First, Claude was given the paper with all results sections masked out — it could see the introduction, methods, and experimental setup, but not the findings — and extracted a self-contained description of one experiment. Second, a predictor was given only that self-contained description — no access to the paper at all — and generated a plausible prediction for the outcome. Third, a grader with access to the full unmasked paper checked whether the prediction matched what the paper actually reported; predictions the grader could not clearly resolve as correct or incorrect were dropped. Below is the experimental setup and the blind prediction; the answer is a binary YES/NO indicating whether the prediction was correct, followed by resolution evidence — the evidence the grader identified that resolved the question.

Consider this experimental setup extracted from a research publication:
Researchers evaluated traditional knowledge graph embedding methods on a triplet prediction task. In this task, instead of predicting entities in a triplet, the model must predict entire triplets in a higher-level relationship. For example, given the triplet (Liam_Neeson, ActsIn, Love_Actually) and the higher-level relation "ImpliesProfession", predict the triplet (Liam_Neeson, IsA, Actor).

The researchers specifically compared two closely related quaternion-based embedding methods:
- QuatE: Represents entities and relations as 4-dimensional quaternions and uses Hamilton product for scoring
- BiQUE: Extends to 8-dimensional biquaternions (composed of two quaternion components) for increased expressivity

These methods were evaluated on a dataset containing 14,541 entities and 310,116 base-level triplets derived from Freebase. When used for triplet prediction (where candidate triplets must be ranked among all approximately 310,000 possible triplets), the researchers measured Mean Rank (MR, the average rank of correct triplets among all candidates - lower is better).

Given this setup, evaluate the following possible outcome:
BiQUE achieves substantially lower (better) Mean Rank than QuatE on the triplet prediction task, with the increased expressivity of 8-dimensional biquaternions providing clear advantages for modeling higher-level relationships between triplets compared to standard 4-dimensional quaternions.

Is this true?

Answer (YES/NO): NO